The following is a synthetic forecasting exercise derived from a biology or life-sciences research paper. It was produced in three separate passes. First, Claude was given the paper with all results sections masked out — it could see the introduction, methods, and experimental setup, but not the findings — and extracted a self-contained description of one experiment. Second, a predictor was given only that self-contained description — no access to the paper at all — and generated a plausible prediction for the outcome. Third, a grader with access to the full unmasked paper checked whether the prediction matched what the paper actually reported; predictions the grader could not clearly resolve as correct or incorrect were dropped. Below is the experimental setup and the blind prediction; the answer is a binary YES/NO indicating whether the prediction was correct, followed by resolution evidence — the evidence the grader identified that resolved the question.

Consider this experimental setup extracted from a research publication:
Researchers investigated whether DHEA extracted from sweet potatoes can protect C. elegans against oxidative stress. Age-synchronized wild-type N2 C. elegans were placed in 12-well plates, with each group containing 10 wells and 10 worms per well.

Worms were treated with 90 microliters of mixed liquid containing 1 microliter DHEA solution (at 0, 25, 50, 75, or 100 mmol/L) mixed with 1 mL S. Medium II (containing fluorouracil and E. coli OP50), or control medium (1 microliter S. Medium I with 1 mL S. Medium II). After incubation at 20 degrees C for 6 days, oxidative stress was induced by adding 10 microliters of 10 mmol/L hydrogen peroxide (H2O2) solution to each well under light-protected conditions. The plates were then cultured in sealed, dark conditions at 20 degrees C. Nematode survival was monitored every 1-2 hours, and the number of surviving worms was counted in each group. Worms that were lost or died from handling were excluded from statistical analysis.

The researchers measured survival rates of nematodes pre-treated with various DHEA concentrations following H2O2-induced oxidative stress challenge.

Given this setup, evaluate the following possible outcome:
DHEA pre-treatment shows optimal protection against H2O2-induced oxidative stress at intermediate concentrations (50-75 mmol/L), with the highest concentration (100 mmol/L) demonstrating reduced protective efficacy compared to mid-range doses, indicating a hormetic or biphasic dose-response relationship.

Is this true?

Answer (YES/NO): NO